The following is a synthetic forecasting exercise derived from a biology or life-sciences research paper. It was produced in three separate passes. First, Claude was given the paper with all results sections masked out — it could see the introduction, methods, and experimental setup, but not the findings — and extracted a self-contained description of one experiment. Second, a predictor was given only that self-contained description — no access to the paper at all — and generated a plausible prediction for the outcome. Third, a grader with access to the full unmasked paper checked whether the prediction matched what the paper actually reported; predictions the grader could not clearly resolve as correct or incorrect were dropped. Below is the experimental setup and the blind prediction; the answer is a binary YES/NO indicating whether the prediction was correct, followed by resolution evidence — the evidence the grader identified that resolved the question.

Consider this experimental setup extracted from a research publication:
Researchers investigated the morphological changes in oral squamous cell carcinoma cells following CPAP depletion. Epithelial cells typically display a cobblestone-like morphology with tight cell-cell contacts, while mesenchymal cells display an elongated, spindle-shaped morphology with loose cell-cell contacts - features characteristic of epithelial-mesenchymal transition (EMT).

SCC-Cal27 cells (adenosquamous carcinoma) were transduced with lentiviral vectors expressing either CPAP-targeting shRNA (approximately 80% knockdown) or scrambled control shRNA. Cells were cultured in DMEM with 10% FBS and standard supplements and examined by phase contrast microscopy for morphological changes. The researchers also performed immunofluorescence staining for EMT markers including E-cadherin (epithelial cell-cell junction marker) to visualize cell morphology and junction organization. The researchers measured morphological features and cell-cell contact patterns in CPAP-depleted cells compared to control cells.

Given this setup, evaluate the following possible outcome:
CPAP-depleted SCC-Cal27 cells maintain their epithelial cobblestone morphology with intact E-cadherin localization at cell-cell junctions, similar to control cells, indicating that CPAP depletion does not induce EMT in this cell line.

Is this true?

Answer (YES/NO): NO